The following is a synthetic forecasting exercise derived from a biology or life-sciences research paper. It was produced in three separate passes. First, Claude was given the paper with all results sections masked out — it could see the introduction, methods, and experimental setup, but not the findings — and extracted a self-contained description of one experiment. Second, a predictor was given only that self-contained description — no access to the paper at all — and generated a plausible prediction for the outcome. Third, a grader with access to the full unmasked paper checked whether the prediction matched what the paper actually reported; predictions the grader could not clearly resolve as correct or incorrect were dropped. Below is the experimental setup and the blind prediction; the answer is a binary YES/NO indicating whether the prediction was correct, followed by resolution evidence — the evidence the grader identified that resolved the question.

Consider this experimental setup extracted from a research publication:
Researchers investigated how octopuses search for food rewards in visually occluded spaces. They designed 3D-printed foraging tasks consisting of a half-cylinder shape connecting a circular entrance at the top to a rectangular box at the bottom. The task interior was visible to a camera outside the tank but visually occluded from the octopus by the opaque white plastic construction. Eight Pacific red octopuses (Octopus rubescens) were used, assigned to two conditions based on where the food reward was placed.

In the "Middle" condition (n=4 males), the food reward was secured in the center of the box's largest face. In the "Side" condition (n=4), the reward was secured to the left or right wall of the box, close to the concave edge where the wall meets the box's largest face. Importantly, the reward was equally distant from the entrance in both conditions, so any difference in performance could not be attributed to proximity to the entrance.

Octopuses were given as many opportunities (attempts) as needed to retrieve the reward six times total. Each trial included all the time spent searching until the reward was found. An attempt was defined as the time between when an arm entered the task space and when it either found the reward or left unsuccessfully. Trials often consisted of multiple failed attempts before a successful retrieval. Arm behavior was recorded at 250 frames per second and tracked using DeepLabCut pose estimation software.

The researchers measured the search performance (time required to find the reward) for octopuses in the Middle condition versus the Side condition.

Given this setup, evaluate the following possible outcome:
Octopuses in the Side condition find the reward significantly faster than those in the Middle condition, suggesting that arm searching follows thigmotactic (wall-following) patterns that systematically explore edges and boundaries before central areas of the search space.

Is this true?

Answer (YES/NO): YES